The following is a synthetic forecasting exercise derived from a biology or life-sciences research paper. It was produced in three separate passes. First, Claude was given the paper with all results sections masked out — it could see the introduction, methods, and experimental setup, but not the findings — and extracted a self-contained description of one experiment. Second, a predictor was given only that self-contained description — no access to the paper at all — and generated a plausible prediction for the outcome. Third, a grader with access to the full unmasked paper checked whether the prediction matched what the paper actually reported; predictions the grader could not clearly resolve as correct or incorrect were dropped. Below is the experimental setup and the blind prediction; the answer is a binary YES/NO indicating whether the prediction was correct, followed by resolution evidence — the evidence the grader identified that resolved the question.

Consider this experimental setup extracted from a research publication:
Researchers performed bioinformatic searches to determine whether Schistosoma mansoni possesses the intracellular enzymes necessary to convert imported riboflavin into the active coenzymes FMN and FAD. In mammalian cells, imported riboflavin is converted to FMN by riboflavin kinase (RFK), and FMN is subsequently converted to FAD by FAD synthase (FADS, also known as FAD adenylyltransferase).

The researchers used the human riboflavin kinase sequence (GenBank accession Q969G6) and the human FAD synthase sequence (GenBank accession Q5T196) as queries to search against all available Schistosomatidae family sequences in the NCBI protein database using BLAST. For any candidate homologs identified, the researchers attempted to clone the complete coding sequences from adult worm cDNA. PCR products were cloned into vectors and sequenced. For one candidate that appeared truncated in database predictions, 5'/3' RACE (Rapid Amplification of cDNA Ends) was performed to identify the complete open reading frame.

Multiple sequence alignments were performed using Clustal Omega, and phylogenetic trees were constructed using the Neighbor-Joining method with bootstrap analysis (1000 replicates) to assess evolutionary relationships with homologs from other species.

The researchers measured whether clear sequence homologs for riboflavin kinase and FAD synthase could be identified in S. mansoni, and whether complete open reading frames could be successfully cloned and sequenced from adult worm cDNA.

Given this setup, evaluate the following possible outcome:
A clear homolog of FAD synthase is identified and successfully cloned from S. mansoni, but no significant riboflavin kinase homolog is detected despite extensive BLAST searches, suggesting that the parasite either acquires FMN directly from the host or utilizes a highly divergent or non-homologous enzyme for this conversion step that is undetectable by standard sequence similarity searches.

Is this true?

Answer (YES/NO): NO